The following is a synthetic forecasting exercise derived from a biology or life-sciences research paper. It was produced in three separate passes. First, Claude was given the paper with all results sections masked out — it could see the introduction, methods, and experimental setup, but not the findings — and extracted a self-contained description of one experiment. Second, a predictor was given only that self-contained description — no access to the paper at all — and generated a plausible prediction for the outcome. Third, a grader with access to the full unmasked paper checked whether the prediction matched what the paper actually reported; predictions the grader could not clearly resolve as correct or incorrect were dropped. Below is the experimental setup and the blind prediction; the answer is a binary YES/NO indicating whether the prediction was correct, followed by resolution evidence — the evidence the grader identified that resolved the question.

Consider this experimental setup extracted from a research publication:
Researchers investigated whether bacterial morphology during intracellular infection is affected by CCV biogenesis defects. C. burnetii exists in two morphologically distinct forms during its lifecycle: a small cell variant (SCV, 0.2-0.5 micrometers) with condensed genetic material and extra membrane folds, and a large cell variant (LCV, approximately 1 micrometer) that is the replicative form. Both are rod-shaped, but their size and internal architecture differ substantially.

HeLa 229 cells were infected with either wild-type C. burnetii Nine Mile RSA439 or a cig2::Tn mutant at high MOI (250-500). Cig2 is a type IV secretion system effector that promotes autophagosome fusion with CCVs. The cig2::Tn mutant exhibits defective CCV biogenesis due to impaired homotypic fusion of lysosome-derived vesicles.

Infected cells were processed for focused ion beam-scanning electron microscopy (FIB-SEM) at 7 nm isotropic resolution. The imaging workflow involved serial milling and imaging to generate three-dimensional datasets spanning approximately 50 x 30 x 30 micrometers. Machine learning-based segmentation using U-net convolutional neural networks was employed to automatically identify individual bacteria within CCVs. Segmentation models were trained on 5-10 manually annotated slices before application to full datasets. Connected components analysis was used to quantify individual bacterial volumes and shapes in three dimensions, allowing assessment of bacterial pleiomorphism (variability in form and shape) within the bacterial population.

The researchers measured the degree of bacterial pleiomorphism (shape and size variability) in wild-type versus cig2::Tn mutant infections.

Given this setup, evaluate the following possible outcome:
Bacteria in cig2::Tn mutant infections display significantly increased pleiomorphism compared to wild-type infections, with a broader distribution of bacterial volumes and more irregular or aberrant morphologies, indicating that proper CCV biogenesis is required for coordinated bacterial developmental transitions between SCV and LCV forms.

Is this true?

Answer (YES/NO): NO